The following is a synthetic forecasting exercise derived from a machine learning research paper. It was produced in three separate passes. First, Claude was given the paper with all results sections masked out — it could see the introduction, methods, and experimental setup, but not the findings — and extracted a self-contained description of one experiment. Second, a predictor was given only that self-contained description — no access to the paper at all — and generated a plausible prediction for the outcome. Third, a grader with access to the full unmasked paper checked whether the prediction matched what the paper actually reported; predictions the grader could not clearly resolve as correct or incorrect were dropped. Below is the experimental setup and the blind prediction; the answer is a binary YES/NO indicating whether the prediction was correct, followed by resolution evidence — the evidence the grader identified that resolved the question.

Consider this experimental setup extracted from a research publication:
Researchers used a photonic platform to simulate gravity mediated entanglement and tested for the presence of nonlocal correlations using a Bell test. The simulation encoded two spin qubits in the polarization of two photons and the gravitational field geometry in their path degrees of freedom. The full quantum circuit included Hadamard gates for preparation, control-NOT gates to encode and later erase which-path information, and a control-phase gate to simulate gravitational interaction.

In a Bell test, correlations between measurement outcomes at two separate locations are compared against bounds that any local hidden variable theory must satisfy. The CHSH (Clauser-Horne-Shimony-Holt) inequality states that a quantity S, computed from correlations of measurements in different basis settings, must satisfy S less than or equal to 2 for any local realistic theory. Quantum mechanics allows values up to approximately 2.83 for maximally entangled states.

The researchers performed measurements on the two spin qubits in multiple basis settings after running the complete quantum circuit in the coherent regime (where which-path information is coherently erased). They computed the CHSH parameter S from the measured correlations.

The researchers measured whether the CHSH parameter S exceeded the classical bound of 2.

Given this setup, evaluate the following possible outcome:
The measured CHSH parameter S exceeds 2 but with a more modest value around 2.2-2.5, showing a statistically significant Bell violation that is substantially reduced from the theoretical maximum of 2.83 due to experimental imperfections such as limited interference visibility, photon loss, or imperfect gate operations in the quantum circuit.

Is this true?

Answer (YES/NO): YES